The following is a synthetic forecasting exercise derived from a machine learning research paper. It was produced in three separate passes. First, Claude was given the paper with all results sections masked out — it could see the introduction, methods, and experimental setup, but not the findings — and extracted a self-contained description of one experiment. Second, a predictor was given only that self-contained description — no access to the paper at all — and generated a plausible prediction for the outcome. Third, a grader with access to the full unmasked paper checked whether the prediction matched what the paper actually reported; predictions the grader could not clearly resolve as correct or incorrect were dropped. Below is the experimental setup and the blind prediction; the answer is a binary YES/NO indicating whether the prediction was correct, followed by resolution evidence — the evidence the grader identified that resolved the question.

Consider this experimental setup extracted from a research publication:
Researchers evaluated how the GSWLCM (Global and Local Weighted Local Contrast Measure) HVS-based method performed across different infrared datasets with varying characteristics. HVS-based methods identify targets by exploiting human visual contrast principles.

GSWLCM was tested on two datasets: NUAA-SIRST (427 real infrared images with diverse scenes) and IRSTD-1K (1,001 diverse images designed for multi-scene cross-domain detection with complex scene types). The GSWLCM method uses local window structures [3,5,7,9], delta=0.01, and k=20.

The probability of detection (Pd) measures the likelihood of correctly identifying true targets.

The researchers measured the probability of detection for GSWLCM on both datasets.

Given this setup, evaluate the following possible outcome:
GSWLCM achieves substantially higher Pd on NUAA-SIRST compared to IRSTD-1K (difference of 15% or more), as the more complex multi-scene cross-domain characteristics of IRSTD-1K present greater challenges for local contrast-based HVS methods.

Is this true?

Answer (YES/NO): NO